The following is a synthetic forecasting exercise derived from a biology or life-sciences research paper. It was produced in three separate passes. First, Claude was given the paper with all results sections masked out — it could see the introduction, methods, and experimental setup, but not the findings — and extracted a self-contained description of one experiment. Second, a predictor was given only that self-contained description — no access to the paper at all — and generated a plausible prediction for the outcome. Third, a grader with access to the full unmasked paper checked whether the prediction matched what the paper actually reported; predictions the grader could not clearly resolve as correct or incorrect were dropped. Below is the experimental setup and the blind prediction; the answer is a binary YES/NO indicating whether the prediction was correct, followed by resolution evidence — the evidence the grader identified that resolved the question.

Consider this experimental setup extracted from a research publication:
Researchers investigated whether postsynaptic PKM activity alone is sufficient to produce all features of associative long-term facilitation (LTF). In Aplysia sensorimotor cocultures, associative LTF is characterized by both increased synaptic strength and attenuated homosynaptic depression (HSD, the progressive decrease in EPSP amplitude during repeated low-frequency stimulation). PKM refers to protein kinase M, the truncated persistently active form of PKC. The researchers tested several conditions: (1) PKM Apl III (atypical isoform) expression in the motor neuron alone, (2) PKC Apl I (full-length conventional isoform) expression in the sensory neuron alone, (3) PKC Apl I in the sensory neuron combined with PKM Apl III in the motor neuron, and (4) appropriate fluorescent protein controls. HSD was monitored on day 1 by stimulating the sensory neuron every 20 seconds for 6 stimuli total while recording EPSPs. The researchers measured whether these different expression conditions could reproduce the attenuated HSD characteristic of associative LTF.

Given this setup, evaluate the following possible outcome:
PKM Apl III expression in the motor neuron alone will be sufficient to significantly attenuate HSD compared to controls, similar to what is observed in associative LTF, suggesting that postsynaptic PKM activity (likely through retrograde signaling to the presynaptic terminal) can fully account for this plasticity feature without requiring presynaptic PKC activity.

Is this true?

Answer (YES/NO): NO